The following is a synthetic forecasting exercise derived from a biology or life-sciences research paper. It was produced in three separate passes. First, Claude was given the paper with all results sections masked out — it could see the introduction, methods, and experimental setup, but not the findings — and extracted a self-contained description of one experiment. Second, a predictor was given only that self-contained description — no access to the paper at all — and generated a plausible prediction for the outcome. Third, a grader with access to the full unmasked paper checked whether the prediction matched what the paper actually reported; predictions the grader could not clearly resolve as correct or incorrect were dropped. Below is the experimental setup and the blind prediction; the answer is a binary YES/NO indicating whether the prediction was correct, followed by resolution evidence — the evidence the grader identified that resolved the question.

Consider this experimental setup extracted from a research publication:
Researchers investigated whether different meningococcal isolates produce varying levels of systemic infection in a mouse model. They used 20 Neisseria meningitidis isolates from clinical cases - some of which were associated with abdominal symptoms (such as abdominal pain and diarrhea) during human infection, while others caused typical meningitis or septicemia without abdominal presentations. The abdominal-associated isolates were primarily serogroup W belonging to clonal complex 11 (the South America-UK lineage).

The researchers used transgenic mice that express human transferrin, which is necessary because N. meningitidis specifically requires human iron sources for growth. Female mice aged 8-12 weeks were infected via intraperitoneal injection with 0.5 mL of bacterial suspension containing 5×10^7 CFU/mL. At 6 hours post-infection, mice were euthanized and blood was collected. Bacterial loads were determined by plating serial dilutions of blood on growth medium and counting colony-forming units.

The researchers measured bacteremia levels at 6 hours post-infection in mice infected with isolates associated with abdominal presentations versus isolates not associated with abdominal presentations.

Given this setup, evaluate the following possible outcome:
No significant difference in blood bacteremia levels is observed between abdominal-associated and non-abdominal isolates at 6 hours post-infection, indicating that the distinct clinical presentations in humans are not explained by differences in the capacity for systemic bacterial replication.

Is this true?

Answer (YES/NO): YES